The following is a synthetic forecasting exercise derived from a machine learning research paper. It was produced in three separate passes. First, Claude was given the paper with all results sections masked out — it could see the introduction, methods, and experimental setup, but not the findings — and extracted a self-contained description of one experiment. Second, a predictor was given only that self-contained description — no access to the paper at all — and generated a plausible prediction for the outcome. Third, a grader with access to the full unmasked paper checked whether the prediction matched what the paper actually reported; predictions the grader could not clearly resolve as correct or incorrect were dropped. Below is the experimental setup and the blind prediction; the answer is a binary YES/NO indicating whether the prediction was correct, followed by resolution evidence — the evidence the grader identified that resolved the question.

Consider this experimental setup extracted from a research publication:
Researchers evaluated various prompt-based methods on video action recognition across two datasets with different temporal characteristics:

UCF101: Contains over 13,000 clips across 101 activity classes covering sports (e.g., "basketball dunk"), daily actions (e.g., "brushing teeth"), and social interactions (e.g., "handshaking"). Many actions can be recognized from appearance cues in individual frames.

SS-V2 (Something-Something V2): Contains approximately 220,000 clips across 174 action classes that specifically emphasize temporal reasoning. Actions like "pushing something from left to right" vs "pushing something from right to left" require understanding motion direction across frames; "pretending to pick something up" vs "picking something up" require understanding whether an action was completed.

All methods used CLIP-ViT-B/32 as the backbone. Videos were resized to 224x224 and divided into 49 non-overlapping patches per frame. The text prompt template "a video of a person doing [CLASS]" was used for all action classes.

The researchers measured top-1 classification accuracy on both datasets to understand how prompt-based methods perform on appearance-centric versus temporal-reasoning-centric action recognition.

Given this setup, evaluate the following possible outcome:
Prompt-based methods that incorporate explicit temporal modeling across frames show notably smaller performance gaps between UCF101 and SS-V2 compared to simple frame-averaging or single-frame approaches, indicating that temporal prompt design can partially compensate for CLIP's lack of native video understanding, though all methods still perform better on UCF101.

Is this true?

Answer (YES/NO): NO